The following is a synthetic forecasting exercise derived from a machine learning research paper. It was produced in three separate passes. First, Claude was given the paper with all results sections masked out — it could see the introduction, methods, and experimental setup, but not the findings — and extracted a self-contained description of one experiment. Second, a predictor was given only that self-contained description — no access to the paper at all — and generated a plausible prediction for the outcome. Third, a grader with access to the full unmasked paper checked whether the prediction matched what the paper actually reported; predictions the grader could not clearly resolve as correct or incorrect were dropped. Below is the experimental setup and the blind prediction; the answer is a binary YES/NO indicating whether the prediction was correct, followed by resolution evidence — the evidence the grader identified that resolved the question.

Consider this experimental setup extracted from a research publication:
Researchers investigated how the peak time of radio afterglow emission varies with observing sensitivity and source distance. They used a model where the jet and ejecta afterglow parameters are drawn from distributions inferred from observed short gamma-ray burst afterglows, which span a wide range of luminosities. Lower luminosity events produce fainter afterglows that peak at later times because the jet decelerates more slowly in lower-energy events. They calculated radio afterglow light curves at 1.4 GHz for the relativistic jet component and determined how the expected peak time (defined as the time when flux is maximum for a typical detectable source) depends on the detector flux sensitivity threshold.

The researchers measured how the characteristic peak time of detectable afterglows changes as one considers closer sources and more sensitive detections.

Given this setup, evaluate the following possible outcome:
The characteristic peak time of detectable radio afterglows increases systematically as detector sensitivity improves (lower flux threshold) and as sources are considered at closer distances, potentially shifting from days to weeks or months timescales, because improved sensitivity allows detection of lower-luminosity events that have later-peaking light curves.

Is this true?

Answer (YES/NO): YES